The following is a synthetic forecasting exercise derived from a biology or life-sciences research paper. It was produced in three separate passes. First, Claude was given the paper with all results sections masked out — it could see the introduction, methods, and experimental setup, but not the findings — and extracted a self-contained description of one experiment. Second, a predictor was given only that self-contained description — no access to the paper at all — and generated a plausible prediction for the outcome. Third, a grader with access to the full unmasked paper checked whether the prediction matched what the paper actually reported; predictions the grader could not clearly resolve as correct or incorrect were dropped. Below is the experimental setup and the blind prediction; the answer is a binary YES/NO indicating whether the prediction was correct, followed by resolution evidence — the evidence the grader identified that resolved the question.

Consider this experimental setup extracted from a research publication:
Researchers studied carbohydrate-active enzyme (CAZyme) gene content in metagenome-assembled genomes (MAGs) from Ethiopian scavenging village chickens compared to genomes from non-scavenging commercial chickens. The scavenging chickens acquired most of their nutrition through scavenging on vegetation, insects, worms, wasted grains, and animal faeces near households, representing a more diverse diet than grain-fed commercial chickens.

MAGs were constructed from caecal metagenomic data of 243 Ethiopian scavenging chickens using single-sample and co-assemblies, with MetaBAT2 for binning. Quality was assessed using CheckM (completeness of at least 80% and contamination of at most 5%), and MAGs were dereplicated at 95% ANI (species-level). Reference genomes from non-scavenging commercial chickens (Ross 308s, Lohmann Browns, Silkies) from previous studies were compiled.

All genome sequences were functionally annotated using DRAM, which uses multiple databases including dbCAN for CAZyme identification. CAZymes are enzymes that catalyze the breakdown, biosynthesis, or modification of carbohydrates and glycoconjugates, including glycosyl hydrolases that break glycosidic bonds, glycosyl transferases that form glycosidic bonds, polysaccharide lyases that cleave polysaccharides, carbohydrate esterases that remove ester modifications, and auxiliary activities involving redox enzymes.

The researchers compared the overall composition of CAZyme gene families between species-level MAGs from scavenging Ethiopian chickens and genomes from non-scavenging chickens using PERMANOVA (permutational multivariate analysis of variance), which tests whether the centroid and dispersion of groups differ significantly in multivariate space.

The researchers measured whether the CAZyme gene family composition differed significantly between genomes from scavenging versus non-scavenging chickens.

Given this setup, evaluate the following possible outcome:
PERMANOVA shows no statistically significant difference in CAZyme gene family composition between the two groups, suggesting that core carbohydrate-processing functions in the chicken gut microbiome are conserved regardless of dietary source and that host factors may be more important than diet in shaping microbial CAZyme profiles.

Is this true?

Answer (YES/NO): NO